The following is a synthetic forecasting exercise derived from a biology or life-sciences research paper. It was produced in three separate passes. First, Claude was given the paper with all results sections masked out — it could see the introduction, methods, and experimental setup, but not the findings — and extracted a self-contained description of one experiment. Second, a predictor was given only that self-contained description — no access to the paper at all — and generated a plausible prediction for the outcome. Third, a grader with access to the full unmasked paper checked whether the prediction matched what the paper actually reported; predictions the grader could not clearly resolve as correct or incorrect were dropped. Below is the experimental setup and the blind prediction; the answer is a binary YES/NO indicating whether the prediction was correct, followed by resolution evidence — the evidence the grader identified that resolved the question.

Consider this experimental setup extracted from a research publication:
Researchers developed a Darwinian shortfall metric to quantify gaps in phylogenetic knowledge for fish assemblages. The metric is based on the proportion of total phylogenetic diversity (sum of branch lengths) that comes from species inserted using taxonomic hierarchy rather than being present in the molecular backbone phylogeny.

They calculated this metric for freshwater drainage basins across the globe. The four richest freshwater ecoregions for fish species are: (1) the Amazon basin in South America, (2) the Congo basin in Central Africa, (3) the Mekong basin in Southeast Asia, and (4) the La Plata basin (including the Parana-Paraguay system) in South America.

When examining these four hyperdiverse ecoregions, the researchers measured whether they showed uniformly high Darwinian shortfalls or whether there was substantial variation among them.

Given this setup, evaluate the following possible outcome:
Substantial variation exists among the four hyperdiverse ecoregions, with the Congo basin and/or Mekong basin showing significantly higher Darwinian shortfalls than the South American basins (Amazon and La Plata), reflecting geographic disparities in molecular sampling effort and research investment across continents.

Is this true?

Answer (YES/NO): NO